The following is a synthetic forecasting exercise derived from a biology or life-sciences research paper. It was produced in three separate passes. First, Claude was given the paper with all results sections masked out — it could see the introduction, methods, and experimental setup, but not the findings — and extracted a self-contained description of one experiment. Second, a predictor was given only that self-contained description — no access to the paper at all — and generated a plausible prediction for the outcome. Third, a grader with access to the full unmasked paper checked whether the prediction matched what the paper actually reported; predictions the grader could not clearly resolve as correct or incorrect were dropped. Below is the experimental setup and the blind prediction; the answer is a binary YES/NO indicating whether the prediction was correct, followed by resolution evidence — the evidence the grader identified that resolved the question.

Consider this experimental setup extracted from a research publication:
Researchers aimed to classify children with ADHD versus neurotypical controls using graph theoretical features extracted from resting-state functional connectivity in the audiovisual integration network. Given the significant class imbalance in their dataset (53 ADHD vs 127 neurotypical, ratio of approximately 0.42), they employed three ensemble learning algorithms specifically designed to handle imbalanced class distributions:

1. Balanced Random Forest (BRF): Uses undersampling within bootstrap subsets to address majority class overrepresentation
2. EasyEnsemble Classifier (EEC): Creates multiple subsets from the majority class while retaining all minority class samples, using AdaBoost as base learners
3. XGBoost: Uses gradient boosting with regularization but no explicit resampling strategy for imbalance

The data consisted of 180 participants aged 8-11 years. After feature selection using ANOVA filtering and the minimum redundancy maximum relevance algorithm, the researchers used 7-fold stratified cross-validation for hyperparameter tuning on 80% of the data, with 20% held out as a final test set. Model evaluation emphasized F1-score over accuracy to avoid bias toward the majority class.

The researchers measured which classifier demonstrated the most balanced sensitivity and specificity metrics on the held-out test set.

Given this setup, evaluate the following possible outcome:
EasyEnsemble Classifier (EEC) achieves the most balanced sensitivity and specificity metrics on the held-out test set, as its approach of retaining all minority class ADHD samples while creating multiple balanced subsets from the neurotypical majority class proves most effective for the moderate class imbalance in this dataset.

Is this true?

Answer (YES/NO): NO